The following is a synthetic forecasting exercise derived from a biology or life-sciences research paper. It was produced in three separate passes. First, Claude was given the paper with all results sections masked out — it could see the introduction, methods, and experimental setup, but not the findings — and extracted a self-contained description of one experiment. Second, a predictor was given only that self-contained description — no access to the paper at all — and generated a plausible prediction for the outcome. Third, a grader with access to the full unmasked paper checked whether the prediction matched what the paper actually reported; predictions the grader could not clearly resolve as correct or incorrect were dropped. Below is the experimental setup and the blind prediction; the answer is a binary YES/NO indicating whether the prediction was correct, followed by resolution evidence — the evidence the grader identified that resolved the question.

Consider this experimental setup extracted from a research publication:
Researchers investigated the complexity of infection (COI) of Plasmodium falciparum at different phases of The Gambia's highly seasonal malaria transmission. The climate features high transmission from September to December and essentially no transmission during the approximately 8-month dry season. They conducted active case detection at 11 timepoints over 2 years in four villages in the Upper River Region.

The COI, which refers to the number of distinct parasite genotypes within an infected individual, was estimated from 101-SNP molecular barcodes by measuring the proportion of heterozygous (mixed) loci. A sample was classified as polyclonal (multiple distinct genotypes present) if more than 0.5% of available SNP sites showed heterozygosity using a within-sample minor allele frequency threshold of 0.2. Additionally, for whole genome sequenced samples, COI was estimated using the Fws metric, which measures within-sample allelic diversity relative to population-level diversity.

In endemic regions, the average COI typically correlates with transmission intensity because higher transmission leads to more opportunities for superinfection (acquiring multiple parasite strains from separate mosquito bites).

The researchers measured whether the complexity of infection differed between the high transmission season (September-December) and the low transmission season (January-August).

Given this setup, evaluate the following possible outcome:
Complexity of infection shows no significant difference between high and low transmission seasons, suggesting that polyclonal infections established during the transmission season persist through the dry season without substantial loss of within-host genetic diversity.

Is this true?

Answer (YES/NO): YES